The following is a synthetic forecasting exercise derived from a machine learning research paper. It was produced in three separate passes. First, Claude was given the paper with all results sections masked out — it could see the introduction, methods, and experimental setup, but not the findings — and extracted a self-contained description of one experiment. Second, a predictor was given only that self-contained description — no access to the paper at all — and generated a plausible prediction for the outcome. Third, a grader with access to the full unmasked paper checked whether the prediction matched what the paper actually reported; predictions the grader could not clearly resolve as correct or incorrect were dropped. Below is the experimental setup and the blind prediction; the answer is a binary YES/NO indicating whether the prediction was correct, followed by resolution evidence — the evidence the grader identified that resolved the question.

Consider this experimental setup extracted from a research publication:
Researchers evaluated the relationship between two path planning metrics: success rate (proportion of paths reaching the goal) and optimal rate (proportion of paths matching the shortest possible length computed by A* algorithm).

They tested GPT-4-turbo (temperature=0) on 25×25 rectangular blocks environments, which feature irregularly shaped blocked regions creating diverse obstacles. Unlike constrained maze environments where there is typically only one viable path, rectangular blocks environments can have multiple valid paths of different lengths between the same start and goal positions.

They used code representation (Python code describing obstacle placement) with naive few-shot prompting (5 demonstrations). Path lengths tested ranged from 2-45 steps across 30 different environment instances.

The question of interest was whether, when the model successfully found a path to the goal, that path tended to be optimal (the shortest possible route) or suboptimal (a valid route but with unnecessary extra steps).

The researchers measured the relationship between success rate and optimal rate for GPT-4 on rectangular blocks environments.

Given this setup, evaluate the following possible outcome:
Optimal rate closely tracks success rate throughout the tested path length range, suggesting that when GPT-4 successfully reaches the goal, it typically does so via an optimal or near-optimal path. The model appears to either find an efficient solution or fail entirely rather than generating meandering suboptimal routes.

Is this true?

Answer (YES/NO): NO